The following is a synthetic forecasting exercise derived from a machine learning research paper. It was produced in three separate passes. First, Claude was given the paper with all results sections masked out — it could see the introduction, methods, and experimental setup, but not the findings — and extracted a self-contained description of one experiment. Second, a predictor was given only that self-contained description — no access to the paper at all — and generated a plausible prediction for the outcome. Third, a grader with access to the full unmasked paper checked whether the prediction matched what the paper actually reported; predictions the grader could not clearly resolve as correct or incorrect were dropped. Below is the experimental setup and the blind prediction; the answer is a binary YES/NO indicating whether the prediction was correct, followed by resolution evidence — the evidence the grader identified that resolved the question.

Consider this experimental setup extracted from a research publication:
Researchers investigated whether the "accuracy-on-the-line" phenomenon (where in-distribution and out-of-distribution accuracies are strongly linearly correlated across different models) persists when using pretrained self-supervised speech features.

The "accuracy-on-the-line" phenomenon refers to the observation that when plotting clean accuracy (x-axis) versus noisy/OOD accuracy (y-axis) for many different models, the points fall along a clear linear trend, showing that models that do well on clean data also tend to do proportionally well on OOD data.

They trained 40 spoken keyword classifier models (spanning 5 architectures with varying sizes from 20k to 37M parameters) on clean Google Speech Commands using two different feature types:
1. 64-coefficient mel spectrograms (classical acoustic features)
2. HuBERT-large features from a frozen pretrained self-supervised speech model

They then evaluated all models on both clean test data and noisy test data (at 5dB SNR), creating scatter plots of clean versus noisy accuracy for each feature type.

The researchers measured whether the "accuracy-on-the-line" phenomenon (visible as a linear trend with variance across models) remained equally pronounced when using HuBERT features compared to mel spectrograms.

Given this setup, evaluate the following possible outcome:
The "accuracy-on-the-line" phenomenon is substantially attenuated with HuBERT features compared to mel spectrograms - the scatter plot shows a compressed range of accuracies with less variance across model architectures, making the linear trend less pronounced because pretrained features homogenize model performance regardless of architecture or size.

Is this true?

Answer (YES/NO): YES